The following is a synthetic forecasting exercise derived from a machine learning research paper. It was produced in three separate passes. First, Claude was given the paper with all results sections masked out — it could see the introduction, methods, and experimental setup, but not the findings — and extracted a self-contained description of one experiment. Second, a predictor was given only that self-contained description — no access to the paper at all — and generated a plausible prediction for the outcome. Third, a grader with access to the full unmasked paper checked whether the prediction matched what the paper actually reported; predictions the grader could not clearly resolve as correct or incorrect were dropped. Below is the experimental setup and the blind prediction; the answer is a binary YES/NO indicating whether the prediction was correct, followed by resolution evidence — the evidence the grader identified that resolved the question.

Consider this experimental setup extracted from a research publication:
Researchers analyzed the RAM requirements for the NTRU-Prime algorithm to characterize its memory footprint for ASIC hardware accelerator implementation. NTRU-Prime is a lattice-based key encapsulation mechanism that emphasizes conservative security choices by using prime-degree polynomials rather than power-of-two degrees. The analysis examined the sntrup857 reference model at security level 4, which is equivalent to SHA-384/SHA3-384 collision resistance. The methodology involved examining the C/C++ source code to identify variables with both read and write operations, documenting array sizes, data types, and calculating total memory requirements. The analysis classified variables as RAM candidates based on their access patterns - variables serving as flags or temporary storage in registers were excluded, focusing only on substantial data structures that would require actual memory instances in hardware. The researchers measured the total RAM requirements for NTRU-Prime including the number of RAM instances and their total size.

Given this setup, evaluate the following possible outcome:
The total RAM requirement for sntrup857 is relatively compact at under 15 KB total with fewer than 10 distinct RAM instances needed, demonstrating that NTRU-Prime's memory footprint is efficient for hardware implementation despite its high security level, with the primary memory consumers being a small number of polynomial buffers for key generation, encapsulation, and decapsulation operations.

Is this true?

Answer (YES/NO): NO